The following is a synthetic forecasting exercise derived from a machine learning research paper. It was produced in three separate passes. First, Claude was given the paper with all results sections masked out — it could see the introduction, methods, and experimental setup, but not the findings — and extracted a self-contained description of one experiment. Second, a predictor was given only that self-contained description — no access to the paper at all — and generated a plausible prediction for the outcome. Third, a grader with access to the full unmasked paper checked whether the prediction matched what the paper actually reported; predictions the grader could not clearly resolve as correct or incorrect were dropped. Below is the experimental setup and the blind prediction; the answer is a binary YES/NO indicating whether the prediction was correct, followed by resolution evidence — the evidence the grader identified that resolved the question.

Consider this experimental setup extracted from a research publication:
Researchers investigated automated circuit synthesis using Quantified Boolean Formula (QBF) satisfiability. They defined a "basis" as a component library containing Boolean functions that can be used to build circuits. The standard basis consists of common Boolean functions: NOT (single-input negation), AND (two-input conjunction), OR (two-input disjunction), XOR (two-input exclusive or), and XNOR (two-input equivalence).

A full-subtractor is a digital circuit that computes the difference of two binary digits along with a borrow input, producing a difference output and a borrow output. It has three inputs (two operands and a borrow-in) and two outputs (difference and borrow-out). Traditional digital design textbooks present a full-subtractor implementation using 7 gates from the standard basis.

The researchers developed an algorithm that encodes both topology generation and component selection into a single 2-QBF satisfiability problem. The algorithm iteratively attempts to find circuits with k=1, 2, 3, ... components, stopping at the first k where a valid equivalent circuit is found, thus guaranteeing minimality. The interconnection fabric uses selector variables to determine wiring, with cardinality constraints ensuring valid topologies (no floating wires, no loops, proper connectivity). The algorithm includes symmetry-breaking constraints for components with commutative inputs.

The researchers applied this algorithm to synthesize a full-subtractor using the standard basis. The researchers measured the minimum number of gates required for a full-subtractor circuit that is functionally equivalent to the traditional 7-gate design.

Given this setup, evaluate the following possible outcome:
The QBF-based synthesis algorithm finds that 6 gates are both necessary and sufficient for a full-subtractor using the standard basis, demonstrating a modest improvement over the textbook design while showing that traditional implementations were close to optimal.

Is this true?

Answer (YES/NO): NO